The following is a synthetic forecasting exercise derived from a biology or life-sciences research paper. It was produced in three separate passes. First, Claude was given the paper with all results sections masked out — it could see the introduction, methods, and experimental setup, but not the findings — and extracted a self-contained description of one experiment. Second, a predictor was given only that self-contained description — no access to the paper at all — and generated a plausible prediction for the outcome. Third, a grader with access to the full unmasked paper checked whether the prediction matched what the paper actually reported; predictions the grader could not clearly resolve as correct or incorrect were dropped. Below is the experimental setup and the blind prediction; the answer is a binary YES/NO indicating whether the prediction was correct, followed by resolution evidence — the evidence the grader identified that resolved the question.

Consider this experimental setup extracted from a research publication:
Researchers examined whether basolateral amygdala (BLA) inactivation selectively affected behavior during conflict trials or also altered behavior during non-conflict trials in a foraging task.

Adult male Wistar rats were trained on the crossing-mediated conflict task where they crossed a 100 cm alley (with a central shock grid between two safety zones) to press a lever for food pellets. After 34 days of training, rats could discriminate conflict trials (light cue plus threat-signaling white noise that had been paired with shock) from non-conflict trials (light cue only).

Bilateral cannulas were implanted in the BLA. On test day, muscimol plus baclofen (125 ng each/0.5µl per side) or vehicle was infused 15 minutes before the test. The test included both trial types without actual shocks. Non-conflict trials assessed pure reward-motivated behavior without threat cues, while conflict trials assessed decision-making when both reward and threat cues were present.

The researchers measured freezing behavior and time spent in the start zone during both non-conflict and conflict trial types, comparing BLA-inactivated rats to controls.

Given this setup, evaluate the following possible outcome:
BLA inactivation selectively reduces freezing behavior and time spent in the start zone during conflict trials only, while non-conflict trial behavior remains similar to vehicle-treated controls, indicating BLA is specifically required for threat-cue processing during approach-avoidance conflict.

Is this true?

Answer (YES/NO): YES